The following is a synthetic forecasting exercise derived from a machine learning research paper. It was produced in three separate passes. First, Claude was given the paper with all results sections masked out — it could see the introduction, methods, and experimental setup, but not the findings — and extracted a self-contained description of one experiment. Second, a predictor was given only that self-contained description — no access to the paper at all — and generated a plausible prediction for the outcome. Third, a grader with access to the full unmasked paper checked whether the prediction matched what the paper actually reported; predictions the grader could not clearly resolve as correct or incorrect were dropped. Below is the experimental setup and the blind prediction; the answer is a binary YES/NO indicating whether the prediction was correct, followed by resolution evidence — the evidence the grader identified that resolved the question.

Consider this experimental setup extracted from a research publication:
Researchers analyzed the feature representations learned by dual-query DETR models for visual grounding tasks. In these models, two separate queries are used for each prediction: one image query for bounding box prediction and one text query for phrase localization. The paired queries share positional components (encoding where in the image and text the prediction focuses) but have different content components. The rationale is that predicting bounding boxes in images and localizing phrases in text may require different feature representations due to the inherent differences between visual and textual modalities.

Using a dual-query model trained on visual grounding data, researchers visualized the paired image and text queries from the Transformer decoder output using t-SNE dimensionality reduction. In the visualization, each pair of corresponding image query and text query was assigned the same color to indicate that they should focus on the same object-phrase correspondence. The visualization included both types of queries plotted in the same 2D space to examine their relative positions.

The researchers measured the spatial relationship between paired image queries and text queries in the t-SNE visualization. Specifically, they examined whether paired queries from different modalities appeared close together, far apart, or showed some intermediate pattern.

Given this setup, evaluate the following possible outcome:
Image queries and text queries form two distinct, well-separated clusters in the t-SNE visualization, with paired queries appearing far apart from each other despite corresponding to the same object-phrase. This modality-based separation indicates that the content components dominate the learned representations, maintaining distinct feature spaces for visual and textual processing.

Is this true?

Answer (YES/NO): NO